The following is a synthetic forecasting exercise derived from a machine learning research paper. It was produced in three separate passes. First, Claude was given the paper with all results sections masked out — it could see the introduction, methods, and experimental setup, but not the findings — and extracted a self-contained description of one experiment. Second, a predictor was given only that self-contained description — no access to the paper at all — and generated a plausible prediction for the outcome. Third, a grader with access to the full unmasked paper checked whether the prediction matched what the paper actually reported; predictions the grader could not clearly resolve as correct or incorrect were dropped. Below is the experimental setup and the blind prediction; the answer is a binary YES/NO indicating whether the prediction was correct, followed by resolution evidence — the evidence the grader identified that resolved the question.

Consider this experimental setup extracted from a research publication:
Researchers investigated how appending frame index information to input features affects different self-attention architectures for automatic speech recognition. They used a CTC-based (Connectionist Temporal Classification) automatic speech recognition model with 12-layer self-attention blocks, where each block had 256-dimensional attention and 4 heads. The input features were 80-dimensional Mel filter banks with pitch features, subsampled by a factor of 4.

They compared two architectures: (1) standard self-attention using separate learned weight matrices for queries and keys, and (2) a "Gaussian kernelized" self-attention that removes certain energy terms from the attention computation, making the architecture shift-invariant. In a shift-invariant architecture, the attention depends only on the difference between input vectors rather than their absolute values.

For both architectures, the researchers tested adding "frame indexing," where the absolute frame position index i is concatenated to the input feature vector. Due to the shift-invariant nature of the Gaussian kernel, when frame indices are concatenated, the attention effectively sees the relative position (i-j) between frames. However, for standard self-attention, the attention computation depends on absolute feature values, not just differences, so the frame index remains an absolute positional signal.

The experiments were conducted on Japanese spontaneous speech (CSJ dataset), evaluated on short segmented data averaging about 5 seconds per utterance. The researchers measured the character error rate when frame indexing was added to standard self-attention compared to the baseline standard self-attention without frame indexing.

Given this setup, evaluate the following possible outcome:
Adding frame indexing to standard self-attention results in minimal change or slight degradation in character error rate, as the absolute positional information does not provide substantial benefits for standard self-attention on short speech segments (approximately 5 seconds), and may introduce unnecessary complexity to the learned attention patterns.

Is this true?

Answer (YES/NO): NO